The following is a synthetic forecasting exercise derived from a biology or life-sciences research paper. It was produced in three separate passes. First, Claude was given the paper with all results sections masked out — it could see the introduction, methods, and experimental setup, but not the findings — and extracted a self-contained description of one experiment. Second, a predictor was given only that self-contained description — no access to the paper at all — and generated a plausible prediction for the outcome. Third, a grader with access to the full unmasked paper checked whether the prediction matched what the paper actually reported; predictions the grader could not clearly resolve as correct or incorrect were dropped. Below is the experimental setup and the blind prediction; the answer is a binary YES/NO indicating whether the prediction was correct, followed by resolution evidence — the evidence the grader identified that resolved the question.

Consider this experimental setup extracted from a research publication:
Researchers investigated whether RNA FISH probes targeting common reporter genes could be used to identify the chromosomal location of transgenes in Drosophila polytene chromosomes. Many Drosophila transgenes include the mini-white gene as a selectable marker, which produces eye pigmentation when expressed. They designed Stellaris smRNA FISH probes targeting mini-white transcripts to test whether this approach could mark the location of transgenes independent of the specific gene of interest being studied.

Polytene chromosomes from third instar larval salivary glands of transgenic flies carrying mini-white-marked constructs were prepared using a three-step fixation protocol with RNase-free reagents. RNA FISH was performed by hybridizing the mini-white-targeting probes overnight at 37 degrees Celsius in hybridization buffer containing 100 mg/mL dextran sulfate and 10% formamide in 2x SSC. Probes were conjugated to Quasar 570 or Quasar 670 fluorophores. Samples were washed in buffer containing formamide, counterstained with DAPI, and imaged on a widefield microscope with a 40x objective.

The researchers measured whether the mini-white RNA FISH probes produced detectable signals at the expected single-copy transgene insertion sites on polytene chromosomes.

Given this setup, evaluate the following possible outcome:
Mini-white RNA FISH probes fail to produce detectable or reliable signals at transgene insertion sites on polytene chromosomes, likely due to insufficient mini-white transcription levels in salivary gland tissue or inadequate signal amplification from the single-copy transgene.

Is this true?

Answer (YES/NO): YES